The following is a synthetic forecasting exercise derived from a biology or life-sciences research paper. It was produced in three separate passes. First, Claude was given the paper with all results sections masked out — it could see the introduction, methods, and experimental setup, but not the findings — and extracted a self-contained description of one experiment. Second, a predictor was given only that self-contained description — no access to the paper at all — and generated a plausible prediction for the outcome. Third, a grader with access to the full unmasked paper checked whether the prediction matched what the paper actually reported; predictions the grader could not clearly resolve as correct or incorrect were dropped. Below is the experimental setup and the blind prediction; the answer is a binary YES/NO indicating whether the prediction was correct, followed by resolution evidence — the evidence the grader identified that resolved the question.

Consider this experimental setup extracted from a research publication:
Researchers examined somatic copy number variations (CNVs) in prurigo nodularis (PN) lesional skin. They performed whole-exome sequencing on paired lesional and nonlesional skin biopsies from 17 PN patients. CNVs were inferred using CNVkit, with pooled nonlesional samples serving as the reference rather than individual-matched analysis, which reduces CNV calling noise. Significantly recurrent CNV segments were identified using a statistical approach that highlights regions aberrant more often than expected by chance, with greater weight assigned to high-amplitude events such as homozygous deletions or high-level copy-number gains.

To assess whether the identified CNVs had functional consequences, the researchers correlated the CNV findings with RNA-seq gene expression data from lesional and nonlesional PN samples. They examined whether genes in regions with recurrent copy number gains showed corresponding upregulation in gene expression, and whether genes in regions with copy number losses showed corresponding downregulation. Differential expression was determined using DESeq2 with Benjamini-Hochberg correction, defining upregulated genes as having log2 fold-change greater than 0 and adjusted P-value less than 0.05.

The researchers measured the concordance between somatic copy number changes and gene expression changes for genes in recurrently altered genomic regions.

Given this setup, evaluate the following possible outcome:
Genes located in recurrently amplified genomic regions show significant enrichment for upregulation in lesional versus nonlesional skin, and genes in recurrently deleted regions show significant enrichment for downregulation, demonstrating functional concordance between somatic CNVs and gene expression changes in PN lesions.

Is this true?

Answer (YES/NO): NO